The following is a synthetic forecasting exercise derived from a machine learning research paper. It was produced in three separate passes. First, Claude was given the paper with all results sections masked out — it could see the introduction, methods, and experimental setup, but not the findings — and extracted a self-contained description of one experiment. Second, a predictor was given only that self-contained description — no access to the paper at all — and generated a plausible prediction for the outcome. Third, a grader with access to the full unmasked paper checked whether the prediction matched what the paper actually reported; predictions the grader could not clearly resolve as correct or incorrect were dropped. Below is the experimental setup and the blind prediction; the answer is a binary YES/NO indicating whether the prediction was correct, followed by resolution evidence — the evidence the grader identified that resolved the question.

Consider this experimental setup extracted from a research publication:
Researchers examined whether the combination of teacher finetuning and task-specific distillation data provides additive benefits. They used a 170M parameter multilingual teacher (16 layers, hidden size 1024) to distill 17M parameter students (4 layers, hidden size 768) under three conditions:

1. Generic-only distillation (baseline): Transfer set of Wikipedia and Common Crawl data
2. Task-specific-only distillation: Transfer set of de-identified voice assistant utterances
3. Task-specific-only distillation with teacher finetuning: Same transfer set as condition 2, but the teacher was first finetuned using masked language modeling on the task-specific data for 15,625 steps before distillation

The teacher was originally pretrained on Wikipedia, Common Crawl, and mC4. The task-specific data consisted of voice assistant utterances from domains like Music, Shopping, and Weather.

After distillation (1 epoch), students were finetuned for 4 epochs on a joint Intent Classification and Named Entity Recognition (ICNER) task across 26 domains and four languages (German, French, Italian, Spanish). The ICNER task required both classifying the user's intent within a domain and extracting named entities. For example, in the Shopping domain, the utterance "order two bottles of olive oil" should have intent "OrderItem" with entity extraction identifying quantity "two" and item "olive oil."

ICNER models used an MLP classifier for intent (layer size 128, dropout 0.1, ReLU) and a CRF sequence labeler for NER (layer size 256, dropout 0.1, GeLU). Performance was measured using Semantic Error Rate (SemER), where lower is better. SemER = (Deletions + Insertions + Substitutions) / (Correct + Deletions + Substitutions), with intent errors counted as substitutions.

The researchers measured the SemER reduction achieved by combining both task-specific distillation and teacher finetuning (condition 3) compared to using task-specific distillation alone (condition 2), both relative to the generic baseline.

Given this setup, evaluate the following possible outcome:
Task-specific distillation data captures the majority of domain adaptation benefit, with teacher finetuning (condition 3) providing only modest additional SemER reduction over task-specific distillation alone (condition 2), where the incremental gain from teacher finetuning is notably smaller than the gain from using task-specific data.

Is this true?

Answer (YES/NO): YES